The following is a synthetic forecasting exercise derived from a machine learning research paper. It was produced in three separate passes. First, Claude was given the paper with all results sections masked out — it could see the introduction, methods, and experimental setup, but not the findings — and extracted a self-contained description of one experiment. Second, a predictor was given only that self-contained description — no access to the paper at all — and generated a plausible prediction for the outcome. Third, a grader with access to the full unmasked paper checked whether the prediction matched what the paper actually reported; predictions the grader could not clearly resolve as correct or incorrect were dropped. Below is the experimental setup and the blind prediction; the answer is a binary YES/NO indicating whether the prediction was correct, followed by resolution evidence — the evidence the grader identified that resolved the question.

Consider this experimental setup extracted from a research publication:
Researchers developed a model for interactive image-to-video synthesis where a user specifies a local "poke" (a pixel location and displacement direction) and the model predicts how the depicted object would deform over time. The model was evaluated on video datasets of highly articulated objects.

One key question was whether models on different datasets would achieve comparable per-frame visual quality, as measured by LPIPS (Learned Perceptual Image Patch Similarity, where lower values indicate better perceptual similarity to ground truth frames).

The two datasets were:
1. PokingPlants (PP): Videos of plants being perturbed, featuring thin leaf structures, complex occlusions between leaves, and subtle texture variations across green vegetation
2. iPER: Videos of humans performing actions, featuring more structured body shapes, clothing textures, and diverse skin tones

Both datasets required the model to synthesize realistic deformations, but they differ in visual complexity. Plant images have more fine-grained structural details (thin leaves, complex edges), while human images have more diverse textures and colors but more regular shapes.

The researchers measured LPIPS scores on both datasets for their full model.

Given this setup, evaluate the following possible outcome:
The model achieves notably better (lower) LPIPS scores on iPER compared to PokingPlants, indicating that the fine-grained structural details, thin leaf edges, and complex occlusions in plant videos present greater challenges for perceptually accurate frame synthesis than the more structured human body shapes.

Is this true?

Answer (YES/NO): YES